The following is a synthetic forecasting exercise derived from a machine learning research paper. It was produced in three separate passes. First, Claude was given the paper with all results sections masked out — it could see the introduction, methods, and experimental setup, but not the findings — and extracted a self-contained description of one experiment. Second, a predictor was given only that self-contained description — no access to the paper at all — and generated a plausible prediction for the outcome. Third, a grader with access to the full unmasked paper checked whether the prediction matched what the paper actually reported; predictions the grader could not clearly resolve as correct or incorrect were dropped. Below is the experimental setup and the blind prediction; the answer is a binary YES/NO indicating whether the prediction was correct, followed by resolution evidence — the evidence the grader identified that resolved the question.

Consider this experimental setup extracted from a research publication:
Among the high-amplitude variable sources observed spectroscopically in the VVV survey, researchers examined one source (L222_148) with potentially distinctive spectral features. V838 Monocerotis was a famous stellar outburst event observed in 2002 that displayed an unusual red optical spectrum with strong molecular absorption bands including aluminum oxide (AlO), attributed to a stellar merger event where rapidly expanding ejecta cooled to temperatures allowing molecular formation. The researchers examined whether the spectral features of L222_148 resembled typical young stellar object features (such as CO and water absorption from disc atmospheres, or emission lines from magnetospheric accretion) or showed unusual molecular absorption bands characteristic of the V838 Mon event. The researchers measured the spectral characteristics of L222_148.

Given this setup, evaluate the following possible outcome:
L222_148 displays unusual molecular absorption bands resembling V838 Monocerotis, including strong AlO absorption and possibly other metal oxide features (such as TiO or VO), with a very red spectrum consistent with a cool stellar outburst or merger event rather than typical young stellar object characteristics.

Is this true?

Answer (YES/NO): NO